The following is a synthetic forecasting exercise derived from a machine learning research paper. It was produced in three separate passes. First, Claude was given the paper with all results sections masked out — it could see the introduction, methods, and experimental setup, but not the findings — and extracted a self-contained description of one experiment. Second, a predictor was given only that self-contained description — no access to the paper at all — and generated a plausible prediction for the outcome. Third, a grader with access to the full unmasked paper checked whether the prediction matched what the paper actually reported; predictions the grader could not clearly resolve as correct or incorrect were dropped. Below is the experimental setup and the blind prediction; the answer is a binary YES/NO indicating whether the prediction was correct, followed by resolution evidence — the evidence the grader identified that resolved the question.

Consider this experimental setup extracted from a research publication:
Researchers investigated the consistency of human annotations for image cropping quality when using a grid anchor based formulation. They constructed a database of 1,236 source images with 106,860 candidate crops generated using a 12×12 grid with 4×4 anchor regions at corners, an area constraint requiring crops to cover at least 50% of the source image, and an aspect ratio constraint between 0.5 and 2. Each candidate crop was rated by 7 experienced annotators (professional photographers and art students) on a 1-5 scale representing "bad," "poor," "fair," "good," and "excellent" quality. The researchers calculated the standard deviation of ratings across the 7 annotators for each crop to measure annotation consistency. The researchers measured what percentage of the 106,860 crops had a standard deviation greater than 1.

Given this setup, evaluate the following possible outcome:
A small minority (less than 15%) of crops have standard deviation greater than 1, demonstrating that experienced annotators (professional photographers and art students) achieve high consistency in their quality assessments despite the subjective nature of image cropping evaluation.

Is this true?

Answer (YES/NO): YES